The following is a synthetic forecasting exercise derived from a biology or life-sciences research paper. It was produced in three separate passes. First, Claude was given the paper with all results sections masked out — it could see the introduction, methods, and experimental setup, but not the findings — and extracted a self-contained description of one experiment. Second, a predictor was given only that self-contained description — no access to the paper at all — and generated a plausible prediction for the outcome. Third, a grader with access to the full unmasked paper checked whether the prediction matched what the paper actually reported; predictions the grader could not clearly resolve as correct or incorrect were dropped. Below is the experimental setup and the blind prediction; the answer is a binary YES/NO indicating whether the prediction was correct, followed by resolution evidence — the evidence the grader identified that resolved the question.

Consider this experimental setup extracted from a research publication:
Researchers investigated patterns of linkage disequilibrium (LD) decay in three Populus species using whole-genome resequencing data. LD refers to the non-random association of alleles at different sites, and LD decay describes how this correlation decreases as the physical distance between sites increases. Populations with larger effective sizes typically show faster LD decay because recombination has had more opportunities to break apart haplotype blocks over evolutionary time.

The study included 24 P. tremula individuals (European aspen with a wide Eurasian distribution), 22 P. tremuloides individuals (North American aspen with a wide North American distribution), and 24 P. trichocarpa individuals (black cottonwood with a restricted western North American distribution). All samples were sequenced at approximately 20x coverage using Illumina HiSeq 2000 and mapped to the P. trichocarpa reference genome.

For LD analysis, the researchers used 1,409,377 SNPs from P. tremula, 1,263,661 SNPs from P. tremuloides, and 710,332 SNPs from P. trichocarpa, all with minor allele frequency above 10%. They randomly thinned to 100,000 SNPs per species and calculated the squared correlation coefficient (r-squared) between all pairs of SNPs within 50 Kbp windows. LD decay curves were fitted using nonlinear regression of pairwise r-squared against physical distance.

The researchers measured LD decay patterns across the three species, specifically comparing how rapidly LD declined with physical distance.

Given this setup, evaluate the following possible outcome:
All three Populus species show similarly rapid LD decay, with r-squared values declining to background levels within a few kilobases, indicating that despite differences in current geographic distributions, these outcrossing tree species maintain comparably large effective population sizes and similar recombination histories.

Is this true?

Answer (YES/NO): NO